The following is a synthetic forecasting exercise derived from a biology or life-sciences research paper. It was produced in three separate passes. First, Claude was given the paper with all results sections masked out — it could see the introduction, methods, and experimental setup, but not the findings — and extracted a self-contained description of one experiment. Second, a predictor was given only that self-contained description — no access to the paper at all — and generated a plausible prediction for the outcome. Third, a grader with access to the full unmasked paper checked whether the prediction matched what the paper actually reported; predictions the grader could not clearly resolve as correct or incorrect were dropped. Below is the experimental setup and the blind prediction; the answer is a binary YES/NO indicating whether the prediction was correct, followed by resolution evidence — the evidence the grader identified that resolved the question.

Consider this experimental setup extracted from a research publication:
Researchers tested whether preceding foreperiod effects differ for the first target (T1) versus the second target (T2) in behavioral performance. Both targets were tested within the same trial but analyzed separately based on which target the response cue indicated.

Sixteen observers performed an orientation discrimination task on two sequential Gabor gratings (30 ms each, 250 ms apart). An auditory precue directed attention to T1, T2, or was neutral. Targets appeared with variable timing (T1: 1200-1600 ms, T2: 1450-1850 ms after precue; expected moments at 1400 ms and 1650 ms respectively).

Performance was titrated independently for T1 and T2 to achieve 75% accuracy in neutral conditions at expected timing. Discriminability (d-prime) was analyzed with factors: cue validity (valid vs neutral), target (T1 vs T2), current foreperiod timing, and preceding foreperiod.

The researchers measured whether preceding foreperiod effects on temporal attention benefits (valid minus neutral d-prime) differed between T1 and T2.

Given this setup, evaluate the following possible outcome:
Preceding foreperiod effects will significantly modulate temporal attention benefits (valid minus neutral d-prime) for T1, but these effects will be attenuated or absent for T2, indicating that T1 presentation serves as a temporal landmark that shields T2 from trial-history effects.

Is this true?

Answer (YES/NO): NO